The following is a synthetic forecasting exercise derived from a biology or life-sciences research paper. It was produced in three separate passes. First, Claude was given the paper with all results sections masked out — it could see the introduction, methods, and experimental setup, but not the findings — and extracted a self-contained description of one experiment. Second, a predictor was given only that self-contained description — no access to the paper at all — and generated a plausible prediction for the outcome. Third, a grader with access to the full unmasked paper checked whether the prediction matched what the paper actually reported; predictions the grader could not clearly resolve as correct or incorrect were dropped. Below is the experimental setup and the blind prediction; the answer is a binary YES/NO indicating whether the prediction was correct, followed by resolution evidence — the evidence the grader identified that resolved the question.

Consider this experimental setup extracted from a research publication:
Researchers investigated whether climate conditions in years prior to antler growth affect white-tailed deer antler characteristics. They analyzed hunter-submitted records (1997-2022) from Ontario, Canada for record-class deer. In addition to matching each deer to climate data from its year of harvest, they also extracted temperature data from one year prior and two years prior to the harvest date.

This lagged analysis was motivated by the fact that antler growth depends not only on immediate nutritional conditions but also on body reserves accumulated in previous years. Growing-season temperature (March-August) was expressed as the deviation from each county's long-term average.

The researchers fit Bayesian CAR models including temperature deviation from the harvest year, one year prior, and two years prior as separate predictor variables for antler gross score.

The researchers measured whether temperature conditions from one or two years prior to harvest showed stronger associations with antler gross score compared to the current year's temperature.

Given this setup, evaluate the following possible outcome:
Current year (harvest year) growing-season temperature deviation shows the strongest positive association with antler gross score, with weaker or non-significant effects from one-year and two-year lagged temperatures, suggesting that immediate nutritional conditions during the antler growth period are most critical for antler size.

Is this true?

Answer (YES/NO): YES